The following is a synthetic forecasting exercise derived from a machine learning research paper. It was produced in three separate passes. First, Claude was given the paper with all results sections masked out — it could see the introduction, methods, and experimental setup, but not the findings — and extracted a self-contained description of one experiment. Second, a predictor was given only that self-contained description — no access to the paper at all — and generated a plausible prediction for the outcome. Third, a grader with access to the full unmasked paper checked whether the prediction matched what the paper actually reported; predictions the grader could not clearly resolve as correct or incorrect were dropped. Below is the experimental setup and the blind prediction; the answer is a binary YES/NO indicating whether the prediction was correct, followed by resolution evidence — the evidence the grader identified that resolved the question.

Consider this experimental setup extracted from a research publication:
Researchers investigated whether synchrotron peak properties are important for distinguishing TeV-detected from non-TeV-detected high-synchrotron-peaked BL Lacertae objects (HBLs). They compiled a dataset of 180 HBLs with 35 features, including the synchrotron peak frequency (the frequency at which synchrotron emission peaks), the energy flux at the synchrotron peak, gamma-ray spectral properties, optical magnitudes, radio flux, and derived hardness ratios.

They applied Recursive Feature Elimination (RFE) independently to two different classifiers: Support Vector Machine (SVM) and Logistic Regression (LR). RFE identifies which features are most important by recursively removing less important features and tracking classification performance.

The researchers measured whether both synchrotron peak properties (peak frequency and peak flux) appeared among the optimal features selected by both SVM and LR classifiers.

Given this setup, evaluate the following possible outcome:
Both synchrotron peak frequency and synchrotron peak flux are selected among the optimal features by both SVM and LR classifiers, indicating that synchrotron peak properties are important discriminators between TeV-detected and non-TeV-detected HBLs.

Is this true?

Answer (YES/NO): YES